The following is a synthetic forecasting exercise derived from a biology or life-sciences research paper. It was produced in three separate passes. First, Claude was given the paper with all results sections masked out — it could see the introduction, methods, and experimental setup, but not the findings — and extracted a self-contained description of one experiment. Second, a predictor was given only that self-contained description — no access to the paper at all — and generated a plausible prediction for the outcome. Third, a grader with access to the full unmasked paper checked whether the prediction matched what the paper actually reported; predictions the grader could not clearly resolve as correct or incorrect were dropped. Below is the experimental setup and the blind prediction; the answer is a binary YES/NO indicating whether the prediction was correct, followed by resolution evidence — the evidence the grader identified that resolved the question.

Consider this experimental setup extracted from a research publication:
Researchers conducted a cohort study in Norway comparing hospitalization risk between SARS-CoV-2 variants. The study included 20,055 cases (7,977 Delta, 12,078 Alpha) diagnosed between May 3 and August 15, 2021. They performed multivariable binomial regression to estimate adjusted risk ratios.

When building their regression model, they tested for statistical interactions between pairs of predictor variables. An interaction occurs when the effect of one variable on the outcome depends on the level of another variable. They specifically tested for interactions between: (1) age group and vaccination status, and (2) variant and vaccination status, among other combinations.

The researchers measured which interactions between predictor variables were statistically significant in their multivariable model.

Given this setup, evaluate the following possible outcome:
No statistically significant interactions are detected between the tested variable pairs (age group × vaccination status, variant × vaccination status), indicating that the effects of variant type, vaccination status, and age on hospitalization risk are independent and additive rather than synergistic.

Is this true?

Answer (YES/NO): NO